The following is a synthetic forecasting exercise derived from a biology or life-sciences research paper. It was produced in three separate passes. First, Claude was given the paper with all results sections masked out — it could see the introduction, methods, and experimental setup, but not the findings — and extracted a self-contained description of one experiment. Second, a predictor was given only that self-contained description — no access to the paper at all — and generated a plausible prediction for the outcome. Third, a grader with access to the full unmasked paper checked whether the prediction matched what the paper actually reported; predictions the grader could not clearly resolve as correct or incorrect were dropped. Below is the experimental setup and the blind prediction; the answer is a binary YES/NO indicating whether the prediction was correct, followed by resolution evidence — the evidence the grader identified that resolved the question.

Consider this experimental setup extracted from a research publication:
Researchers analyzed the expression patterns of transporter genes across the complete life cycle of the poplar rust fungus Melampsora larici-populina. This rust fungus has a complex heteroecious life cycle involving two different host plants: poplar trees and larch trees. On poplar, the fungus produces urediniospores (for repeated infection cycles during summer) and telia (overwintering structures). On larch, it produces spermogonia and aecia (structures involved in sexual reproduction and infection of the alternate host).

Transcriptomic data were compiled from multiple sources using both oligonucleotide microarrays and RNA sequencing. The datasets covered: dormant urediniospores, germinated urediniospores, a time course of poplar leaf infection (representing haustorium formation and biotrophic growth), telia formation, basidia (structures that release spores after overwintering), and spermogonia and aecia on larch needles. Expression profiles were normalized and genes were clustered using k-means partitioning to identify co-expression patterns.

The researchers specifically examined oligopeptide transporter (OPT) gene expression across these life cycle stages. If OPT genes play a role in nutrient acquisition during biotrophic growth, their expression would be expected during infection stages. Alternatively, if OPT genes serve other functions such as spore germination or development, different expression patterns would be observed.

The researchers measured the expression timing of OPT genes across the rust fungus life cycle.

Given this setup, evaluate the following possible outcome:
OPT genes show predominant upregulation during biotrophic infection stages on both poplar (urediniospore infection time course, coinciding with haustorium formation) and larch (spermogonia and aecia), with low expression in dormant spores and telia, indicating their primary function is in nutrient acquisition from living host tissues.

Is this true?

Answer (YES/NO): NO